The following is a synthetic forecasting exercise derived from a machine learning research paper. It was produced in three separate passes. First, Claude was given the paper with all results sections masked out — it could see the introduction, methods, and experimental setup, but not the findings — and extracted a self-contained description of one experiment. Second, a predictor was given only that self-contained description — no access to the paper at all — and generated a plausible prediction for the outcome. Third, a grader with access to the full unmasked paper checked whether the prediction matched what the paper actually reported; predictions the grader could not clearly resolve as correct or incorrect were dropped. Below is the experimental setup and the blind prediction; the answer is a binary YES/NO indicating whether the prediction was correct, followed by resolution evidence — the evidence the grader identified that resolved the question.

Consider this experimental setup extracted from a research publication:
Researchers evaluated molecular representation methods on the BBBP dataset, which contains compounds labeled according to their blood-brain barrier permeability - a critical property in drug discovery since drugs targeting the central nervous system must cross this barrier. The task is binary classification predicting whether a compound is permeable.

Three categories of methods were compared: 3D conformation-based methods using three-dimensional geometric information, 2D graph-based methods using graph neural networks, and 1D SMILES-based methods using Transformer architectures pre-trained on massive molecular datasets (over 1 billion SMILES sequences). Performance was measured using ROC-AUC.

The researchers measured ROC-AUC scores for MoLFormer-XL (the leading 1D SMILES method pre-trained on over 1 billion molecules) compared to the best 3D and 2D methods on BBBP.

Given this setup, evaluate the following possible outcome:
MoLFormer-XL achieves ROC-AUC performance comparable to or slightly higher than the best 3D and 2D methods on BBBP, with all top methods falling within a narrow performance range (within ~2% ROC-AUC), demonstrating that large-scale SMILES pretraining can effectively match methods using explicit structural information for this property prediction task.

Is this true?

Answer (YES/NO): NO